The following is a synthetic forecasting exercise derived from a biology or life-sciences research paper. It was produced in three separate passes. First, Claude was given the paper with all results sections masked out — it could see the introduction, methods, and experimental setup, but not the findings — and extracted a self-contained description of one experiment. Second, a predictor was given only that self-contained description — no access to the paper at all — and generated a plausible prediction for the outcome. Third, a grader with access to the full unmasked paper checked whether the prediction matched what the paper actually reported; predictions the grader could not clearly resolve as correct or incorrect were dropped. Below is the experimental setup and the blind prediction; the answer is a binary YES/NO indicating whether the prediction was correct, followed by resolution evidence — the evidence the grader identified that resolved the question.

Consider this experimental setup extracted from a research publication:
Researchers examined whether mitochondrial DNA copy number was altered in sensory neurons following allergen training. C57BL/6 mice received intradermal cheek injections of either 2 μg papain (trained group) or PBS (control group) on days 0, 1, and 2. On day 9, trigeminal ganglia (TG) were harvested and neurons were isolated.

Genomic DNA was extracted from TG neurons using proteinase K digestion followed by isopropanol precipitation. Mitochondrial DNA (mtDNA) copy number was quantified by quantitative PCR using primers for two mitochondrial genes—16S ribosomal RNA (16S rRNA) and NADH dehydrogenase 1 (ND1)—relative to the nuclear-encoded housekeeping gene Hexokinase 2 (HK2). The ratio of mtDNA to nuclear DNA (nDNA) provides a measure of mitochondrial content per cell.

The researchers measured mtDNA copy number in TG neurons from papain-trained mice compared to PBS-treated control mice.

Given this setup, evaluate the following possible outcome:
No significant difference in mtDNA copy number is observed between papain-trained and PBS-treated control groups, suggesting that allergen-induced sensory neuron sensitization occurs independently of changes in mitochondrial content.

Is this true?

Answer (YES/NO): NO